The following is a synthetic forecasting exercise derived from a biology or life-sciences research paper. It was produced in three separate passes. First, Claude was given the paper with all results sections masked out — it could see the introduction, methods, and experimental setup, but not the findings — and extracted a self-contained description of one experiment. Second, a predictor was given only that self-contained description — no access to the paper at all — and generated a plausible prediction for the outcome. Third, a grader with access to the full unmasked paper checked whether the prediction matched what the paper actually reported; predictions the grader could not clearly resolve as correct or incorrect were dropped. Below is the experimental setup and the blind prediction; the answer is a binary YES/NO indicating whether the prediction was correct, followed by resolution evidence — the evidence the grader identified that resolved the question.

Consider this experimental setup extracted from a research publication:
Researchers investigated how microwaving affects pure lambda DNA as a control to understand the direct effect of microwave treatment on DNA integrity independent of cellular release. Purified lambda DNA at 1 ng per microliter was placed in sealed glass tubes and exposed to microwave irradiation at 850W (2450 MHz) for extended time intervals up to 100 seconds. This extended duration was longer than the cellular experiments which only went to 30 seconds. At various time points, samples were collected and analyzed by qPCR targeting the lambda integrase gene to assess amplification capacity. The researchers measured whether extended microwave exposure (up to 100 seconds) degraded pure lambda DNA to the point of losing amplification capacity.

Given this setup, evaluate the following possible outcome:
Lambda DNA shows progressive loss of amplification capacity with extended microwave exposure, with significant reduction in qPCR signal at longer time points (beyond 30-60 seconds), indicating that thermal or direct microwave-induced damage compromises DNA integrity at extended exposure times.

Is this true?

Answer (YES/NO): YES